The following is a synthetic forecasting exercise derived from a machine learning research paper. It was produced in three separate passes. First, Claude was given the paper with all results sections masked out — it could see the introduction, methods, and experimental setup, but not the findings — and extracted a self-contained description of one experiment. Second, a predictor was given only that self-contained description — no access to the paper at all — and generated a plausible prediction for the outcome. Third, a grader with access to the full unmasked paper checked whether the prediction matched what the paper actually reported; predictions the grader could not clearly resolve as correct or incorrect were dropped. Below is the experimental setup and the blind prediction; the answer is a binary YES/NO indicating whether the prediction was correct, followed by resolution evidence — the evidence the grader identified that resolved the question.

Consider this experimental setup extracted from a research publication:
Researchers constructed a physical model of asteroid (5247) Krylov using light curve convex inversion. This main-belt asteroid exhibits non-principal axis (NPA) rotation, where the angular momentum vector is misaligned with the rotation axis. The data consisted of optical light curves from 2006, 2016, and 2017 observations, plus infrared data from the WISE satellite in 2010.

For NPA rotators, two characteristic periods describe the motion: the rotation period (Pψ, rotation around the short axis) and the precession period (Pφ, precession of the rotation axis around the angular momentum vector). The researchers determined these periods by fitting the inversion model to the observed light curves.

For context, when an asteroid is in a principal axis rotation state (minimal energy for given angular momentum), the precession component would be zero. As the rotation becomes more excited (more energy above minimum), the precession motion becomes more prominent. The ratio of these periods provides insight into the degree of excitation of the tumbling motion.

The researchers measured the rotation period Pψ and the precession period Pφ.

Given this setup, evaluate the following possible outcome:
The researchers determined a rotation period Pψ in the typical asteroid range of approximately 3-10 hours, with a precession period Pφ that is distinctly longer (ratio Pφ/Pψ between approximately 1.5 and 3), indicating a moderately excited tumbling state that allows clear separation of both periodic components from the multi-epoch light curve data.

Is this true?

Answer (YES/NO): NO